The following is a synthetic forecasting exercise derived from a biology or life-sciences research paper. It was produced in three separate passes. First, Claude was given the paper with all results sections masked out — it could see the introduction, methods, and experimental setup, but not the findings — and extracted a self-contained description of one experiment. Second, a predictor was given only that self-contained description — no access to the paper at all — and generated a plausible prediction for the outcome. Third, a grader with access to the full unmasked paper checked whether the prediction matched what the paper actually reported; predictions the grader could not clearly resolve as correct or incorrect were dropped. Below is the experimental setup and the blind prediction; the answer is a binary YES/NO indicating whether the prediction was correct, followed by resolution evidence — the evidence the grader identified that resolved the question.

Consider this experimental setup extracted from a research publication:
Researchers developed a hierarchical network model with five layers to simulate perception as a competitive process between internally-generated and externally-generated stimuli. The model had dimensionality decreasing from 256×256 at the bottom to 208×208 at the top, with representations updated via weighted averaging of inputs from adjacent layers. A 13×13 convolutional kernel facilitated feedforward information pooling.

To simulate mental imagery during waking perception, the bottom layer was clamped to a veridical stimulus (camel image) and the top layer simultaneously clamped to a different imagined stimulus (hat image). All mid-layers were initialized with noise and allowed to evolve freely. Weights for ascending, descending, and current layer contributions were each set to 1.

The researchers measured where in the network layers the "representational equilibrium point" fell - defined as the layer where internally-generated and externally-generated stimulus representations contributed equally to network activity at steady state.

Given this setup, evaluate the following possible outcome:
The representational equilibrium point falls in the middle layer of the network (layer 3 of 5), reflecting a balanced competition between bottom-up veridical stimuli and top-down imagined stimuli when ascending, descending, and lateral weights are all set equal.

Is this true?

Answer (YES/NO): YES